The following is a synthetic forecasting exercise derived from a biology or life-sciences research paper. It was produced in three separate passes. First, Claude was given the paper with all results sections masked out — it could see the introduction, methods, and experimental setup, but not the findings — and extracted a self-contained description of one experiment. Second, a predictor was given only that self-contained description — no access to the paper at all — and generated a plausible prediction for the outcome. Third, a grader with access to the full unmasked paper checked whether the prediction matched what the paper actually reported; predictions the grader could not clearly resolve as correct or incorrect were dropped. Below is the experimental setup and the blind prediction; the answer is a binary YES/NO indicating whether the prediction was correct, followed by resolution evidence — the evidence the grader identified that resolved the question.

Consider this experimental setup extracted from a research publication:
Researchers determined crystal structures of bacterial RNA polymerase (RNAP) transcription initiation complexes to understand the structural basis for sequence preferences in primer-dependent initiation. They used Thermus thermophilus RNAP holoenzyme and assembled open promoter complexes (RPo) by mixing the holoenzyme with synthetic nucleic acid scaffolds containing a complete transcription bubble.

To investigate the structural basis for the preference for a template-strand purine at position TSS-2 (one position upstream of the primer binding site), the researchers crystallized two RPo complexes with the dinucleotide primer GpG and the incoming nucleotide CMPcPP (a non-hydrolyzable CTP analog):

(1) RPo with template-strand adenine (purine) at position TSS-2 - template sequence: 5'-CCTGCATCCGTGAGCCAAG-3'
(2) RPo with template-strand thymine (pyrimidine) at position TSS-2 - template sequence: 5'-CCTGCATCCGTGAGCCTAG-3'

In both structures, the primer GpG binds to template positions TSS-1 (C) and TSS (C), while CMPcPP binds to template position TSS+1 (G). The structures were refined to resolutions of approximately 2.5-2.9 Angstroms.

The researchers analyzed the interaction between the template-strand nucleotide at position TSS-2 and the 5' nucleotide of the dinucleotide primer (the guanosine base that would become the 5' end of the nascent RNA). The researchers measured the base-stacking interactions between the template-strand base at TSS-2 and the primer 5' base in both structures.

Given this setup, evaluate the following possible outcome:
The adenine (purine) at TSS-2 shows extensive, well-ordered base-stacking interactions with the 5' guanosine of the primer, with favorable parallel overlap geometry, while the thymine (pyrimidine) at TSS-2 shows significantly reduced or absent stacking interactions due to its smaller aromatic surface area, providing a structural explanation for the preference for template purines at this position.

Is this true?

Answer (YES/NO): YES